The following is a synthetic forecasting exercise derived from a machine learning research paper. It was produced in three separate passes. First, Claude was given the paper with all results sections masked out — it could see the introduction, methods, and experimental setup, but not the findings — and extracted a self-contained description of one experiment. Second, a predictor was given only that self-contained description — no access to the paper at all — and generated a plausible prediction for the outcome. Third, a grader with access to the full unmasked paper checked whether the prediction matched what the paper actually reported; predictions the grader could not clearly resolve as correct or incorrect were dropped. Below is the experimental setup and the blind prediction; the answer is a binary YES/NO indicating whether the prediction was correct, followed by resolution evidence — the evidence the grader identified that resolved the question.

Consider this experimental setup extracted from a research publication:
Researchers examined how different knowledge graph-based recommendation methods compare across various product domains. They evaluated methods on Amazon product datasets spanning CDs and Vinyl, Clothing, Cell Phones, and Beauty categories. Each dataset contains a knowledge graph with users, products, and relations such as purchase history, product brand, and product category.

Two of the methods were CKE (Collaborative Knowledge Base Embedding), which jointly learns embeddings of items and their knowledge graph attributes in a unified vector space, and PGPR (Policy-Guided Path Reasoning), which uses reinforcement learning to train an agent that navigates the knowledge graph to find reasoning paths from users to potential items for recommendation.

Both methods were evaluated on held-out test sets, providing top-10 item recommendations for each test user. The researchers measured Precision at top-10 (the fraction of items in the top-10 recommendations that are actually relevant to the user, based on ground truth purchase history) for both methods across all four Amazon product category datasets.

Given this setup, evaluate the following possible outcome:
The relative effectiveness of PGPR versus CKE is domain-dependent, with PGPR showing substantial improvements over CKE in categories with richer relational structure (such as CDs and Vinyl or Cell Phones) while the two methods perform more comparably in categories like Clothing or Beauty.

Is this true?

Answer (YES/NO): NO